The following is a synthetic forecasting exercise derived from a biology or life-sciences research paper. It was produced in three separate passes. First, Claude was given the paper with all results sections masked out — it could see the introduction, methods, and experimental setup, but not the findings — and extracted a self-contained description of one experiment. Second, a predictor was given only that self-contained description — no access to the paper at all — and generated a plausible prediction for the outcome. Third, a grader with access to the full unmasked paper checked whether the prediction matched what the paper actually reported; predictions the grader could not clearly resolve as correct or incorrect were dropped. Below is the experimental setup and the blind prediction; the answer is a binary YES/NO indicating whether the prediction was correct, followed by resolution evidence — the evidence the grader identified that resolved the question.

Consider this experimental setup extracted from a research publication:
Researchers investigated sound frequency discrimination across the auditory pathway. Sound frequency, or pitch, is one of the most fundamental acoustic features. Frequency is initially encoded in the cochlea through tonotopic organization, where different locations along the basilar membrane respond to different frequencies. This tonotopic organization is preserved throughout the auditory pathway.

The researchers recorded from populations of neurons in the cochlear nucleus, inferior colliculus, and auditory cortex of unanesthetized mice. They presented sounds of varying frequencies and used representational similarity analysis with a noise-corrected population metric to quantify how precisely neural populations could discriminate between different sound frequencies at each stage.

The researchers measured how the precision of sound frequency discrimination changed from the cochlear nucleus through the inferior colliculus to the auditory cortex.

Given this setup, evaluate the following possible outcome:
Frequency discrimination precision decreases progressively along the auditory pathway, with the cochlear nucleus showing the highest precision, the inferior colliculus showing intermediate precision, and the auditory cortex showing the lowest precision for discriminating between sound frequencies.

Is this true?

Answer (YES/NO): NO